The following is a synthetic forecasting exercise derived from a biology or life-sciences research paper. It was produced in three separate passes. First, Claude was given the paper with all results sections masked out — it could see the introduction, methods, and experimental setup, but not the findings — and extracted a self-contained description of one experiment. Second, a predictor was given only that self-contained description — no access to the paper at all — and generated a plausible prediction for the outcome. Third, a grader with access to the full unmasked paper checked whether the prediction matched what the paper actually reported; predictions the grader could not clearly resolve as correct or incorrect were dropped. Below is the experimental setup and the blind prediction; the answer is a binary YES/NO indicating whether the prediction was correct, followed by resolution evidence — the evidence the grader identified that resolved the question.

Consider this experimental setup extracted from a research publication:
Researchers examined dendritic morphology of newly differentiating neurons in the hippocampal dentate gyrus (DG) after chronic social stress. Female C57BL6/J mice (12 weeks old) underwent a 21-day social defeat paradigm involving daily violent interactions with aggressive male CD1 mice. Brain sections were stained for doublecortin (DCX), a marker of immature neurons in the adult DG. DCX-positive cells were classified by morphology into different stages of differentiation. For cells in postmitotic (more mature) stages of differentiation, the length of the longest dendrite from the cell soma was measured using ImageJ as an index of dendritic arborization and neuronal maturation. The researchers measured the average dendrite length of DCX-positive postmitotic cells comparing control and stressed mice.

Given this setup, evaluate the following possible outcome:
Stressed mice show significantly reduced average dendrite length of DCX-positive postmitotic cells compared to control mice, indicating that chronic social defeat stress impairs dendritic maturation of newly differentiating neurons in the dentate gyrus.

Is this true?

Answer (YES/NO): YES